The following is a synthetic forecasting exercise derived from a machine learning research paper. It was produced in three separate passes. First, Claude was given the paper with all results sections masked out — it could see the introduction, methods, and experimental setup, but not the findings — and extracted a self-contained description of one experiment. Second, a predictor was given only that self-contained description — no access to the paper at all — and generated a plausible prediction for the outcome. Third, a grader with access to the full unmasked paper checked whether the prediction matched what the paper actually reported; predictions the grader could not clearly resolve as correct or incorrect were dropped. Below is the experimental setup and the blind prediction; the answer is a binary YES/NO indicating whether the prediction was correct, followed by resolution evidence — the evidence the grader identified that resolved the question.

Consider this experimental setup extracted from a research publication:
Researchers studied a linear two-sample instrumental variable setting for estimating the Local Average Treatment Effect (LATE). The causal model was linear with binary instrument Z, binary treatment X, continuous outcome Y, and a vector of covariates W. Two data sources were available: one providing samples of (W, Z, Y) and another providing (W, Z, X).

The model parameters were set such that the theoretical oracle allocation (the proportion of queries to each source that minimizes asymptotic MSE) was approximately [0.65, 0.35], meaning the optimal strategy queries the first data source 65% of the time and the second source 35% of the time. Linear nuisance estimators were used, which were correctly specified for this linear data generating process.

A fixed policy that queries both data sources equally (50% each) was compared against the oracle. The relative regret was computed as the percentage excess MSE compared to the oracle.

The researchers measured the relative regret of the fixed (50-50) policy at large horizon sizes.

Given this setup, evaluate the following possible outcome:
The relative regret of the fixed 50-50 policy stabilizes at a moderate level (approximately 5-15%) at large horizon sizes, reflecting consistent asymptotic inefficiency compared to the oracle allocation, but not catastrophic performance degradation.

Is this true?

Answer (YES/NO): YES